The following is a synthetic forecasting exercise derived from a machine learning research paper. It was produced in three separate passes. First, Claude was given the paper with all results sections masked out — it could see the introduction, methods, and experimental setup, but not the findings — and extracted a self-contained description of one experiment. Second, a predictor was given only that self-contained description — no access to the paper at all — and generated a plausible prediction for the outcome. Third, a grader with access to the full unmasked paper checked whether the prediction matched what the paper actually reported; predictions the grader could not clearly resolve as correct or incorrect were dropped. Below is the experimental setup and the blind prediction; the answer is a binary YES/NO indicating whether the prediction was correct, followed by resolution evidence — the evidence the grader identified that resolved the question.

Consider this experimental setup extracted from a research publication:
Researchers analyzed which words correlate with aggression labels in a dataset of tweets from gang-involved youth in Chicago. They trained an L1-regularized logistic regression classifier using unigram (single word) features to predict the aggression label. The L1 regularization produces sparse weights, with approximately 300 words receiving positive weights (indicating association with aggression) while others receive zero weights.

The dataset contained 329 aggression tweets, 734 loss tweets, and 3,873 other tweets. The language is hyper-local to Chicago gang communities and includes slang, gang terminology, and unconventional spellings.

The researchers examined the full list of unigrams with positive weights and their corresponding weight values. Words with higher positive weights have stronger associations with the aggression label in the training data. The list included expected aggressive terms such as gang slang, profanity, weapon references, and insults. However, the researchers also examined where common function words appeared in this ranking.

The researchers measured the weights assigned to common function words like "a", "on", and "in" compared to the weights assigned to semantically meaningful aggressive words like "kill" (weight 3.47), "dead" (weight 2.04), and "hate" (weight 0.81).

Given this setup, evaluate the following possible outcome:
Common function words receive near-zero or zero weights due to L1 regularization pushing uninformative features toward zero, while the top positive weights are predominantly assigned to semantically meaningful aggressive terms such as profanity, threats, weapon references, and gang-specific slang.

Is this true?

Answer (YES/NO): NO